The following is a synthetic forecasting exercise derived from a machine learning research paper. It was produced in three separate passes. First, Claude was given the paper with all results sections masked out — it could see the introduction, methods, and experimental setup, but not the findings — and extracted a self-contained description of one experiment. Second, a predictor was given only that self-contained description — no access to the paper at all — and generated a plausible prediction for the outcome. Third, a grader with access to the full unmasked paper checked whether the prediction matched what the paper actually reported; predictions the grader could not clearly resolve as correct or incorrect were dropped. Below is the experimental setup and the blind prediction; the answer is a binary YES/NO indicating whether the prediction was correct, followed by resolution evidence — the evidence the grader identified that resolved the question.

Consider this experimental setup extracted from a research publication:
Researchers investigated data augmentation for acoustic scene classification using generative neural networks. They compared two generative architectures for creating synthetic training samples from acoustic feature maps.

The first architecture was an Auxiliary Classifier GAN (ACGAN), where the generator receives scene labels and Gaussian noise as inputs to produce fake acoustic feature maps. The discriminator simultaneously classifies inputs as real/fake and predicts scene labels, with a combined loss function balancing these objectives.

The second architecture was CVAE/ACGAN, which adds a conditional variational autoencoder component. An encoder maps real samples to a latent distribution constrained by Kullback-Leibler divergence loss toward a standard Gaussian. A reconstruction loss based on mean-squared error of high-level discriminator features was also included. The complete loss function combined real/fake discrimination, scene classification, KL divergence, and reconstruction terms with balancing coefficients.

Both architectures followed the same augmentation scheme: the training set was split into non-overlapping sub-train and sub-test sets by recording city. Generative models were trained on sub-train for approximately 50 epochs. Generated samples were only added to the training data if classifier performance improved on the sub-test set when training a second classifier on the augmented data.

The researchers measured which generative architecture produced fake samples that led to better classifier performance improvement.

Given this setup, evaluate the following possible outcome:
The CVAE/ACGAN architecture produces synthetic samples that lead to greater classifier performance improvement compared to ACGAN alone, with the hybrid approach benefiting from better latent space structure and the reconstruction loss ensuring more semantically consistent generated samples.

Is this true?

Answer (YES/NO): YES